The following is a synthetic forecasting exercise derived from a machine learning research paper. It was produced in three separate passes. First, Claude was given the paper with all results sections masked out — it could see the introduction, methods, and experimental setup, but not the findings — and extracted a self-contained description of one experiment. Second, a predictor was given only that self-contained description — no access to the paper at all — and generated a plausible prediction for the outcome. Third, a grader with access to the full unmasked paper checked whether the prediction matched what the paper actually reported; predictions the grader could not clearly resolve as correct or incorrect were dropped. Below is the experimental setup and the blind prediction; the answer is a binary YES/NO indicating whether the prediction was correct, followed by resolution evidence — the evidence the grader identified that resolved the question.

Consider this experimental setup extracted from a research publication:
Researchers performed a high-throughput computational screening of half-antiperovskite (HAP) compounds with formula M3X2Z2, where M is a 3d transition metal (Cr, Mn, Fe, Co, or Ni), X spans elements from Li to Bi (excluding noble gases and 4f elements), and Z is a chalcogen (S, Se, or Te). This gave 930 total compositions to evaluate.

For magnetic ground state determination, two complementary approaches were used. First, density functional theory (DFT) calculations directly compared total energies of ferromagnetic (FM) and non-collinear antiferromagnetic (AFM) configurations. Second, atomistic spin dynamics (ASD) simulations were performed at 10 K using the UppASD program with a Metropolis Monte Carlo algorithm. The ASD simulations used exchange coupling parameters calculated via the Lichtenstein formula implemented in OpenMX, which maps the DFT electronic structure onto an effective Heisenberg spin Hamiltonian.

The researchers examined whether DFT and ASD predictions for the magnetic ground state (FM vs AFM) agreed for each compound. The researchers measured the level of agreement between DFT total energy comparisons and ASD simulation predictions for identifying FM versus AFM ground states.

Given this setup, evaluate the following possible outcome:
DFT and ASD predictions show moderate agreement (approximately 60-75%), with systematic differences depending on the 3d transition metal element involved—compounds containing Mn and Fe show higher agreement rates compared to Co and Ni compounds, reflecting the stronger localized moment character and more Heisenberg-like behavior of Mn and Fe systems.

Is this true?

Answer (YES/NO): NO